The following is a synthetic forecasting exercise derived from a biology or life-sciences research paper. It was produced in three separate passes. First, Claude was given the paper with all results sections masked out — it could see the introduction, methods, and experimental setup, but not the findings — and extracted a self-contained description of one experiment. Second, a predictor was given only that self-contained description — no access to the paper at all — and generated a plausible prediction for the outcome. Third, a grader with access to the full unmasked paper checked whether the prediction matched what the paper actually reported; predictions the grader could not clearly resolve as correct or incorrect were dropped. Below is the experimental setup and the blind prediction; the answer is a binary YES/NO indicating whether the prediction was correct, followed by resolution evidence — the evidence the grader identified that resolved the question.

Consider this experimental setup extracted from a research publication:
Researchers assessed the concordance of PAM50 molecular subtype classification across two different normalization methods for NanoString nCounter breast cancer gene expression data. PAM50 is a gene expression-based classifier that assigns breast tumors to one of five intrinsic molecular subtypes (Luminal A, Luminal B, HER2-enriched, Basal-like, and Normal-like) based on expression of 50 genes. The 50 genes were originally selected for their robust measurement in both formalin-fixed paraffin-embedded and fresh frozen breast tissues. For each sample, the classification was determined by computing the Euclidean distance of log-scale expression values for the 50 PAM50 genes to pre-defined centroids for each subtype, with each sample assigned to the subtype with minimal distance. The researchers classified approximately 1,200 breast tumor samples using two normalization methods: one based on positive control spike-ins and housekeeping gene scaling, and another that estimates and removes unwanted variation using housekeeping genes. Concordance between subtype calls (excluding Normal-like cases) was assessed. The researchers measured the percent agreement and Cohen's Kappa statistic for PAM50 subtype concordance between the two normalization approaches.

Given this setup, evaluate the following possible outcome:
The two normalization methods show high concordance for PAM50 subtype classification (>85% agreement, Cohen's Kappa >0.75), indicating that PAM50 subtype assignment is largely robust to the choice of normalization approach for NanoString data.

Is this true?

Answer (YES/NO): YES